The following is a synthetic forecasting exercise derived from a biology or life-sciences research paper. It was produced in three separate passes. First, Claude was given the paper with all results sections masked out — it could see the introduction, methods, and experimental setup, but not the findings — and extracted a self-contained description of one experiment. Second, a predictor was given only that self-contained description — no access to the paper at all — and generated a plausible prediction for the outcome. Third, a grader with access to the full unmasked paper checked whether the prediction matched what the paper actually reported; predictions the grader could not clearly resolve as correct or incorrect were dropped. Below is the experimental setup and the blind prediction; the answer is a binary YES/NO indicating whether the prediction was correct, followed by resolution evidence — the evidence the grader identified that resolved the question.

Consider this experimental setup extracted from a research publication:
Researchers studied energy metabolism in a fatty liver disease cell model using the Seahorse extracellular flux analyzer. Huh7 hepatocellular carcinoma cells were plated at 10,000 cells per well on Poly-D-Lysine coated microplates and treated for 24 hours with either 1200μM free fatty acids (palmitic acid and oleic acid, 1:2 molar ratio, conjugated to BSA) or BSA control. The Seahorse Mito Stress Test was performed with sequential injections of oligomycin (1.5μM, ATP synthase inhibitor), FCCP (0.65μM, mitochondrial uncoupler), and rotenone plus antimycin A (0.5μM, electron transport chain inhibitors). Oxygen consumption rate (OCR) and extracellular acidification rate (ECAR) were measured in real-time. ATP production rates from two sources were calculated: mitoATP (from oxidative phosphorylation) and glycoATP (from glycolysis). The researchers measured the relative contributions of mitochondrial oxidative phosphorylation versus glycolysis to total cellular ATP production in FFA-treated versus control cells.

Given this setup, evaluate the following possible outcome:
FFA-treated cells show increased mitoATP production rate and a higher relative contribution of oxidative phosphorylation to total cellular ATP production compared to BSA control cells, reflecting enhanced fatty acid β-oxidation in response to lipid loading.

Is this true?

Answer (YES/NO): YES